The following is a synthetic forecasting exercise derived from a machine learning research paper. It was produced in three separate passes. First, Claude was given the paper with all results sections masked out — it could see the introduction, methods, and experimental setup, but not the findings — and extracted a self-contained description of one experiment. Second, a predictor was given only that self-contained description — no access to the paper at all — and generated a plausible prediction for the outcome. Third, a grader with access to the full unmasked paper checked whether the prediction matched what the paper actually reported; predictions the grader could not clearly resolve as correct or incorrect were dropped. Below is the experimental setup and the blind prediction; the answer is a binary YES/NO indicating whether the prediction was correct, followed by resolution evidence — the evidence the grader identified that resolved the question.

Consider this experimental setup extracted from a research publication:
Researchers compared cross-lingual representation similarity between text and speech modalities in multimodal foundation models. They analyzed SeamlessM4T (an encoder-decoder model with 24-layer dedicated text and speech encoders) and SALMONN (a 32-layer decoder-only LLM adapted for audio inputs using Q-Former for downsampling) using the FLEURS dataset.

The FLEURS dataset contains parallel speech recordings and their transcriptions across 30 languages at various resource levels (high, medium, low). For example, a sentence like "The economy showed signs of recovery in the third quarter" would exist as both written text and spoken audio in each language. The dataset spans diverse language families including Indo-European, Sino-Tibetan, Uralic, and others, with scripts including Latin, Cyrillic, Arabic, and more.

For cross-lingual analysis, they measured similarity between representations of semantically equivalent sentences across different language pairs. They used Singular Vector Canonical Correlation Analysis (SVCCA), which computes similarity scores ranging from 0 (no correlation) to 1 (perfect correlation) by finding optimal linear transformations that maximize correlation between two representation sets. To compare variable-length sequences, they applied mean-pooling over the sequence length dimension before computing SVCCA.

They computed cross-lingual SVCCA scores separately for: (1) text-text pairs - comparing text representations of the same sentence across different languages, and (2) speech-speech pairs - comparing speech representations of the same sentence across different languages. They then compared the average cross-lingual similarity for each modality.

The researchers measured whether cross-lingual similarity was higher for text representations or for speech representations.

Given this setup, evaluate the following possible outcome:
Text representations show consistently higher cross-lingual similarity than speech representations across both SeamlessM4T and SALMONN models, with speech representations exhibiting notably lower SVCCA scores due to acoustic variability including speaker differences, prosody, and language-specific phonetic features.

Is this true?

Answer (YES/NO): NO